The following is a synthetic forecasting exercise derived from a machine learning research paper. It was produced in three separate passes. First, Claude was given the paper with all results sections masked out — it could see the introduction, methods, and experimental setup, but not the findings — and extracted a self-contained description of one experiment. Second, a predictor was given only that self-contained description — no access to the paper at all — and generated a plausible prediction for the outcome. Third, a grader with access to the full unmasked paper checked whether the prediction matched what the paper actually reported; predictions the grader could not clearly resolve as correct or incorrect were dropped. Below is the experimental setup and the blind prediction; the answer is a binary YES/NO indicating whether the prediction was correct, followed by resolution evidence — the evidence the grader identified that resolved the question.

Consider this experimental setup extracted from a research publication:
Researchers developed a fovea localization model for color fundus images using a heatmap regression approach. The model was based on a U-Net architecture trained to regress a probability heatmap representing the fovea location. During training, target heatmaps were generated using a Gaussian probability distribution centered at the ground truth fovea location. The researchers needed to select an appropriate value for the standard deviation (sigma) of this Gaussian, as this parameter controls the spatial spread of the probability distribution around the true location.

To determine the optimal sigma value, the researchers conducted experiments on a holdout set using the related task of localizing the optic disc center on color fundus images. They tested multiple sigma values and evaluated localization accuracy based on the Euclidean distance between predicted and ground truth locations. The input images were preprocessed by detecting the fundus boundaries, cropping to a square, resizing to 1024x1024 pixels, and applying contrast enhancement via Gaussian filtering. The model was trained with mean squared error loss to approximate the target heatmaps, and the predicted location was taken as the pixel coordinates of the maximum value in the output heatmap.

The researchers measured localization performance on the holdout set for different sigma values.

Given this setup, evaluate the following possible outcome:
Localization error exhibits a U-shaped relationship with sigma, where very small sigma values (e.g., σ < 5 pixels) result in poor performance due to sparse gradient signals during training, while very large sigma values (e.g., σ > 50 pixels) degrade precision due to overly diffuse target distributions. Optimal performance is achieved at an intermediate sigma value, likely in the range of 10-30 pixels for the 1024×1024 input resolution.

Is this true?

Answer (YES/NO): NO